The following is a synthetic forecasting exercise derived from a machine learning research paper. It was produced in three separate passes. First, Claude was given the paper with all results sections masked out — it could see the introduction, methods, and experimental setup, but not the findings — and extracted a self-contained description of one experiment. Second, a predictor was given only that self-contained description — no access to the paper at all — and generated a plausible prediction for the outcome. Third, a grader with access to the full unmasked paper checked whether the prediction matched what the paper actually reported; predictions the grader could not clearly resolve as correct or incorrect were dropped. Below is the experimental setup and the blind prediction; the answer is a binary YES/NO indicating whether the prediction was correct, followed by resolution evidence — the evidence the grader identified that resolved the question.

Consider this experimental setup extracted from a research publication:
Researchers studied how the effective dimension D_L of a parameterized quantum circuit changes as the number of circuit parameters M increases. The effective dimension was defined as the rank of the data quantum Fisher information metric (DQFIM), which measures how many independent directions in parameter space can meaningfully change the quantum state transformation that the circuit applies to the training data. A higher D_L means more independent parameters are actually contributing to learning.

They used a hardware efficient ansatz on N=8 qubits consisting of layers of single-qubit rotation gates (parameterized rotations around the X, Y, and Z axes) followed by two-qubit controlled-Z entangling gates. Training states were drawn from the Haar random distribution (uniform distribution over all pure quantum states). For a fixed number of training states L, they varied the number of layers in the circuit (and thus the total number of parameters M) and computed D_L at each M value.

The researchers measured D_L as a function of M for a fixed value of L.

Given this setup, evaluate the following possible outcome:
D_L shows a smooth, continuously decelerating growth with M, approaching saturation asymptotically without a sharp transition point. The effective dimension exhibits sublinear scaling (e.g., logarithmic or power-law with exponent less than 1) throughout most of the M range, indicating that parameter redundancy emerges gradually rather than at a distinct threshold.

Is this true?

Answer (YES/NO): NO